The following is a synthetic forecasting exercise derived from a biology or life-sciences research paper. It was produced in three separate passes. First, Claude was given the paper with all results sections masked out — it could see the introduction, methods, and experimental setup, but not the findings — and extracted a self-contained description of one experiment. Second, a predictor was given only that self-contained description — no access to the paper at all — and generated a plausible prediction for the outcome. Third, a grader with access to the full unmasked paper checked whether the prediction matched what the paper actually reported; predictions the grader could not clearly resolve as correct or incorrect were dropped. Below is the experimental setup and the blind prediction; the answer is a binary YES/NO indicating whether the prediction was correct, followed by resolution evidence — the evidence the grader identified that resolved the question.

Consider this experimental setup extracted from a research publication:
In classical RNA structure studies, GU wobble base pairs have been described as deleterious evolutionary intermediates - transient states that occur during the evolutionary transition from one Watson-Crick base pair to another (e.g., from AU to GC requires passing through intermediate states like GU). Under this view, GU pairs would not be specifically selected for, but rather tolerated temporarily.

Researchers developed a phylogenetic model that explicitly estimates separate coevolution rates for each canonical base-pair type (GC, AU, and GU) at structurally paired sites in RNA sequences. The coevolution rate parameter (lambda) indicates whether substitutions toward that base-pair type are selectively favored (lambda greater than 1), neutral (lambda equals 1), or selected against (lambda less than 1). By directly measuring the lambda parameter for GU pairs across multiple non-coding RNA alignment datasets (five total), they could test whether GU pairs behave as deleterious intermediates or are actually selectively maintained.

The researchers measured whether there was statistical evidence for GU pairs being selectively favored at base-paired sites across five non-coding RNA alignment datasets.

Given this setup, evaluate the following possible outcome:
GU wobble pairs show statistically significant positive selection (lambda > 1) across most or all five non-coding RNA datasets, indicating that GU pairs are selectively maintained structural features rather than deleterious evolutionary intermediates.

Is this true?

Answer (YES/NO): YES